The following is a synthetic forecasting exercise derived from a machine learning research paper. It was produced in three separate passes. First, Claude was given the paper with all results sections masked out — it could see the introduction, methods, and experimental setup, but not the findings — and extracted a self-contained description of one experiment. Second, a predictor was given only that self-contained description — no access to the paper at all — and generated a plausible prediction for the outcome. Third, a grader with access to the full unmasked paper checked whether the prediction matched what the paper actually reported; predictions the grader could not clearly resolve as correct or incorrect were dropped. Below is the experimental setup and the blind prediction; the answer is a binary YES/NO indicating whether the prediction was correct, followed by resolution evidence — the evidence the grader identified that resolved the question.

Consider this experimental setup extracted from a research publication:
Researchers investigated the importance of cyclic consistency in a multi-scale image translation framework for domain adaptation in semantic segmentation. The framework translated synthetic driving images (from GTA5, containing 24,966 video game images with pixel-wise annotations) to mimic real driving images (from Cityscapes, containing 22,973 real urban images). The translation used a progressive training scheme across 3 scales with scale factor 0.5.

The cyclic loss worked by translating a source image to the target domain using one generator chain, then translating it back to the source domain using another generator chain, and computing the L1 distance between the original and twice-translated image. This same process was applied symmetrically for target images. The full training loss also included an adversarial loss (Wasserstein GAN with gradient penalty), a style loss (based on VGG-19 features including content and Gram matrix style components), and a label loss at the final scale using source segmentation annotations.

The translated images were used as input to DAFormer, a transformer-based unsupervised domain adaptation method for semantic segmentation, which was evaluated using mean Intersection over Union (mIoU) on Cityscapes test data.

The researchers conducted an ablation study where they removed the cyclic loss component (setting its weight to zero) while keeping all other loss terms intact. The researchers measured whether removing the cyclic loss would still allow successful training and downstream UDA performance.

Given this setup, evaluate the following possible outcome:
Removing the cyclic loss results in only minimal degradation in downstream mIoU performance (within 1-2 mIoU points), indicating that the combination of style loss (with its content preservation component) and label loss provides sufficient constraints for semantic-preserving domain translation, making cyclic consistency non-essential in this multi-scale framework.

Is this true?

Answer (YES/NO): NO